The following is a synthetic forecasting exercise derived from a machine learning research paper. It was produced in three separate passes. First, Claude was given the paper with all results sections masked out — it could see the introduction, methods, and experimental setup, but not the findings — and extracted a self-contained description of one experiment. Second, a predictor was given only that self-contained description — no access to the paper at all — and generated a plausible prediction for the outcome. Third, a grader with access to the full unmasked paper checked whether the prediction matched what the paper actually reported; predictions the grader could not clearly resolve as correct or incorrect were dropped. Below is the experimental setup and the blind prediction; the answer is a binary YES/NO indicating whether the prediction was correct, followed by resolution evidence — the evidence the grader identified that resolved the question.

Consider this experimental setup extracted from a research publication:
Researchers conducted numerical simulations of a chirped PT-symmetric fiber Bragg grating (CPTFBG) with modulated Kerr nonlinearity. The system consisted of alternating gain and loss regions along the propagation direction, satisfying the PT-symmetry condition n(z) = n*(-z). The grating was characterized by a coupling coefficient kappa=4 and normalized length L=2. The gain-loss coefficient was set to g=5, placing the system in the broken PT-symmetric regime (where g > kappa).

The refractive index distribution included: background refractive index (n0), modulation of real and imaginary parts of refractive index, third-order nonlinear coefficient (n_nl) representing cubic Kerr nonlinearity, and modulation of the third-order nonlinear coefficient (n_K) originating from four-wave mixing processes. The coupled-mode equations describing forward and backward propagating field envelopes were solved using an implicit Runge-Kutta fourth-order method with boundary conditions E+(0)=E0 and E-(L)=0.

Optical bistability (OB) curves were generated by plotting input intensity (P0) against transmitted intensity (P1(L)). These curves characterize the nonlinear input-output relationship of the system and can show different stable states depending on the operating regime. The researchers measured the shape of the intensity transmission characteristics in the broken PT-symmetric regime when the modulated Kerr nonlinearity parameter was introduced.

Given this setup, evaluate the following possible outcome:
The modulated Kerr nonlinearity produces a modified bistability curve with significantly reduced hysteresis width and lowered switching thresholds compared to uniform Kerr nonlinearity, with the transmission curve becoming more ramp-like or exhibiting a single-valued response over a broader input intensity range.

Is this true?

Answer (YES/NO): NO